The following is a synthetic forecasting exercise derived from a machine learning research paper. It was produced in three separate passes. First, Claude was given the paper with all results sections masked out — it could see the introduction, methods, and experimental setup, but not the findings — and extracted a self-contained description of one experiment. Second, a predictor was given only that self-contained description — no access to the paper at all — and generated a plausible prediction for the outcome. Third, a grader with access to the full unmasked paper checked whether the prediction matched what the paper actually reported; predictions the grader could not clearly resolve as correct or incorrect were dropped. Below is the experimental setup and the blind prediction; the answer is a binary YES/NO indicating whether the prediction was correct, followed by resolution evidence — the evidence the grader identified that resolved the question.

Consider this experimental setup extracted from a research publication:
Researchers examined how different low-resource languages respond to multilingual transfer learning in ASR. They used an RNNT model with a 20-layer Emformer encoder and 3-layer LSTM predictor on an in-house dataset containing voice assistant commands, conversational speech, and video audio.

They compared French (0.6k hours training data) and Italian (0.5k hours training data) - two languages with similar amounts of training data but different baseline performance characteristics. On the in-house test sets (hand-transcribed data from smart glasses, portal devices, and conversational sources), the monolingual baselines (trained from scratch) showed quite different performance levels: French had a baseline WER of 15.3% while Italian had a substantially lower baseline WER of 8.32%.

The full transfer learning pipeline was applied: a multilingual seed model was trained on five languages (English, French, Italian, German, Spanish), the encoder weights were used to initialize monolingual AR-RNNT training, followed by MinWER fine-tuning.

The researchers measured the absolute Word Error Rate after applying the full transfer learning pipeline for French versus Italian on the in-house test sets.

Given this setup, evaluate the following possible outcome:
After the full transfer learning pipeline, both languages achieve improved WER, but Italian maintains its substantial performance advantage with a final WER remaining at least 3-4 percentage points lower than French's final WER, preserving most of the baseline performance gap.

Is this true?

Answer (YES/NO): YES